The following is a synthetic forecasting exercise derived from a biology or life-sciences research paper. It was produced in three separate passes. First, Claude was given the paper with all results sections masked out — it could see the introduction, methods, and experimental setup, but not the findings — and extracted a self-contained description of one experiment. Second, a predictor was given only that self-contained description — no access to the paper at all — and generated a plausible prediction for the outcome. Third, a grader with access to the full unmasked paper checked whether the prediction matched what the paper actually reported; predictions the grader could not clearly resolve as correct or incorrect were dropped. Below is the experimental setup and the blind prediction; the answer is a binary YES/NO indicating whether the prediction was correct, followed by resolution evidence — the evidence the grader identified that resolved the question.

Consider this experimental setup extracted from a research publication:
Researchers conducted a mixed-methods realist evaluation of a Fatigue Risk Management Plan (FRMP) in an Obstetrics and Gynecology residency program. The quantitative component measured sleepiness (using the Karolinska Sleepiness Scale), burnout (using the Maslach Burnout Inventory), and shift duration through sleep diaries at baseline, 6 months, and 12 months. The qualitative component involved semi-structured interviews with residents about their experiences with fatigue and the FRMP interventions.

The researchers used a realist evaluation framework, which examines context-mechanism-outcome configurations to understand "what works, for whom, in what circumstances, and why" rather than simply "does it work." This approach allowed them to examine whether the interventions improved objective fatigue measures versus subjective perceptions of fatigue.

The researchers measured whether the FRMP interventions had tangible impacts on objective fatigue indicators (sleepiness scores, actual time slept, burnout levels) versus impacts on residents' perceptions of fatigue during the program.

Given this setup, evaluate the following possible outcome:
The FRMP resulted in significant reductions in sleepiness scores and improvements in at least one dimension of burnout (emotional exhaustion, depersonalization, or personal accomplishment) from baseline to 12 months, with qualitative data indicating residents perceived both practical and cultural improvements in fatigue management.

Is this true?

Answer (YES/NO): NO